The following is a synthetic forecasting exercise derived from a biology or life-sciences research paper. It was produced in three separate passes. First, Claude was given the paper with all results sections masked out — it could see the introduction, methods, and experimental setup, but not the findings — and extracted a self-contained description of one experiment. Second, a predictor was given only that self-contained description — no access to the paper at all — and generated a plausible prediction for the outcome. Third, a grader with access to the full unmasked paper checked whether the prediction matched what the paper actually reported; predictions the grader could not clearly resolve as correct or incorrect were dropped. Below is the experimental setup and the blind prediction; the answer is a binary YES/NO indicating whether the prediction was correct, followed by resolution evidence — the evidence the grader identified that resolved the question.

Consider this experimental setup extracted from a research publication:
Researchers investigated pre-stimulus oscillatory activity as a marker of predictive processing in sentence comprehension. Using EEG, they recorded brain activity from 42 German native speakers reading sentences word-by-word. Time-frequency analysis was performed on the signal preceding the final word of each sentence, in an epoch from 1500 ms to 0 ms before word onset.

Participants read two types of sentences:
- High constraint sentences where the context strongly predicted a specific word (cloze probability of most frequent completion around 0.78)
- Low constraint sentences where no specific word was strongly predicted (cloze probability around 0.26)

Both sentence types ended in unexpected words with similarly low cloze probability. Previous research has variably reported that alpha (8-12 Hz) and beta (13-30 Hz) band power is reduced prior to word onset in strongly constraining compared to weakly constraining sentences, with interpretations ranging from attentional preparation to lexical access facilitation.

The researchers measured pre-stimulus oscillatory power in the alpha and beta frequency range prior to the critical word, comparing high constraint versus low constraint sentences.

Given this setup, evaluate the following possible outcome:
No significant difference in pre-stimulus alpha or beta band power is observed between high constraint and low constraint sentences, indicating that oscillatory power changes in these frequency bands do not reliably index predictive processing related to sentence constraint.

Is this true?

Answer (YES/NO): YES